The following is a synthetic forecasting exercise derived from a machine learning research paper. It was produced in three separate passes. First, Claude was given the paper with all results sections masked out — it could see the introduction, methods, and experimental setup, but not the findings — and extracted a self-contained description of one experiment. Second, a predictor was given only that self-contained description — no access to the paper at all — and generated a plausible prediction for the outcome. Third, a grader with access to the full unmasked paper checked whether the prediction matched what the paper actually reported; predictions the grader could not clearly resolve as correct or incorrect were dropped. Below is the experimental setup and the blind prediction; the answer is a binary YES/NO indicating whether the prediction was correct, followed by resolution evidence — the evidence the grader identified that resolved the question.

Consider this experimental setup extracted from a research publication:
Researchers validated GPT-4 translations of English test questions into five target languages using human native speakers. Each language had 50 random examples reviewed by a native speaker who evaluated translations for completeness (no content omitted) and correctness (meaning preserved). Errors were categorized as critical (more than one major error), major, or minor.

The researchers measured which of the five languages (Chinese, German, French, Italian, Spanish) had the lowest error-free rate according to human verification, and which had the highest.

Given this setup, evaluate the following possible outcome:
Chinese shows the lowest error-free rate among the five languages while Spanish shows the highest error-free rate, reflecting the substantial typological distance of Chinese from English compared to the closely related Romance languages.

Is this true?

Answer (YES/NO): NO